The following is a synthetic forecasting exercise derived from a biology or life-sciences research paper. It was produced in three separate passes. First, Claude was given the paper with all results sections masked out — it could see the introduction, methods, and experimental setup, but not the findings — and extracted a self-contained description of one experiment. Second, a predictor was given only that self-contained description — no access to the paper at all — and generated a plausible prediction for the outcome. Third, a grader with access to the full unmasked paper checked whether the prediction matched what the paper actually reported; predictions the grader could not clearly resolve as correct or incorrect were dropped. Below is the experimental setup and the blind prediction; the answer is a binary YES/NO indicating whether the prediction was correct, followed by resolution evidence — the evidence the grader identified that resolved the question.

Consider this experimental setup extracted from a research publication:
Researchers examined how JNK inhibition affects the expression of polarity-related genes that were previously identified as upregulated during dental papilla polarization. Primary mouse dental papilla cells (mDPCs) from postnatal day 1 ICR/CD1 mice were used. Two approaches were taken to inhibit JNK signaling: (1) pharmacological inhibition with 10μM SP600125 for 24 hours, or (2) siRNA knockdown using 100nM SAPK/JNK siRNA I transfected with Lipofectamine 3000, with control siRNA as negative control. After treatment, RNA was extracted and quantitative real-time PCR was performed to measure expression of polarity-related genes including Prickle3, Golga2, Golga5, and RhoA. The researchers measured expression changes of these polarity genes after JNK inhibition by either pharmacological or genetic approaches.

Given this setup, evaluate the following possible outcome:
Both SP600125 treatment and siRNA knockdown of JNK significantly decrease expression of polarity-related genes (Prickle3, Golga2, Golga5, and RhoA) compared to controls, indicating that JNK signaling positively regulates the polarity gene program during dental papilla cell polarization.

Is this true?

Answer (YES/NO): YES